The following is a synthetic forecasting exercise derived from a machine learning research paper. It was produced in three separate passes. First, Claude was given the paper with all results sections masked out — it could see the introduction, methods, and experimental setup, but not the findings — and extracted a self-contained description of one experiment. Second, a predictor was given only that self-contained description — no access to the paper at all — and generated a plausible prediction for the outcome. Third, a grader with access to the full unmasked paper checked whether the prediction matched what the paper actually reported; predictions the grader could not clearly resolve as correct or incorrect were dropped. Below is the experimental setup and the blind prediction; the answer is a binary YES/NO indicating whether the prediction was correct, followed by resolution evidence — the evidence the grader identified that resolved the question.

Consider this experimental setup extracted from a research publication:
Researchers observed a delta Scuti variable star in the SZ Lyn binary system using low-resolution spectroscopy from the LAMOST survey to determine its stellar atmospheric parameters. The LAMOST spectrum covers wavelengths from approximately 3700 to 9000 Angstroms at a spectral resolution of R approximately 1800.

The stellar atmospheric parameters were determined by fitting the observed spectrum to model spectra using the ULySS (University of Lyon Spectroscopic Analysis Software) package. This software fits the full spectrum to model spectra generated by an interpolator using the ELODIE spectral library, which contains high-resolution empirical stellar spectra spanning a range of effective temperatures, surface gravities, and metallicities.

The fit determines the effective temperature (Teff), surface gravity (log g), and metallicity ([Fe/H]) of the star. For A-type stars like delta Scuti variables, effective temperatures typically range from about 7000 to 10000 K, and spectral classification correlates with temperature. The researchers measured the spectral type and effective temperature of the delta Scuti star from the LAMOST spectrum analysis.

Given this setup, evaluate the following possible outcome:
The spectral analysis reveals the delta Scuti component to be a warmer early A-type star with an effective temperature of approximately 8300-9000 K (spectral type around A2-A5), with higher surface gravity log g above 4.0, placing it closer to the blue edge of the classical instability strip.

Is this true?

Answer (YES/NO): NO